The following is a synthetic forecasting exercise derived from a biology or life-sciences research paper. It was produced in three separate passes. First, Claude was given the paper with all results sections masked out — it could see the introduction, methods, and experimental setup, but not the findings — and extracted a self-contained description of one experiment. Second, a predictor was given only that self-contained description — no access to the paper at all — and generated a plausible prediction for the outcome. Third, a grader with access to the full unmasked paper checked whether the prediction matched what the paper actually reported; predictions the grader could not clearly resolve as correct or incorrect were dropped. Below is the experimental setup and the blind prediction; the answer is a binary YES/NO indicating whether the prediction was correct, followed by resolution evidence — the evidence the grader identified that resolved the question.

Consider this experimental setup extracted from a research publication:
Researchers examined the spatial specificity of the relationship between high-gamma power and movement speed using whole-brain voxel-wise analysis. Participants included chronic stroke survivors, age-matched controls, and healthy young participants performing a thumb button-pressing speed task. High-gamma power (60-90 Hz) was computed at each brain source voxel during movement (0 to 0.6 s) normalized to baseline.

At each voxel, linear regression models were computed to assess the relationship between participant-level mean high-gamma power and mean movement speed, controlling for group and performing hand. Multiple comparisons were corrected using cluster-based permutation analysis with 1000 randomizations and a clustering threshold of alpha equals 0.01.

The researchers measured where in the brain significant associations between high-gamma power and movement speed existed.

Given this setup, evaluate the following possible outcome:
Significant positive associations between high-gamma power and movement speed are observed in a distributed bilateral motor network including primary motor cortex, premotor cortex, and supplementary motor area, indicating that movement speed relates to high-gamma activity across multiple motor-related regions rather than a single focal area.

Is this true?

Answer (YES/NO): NO